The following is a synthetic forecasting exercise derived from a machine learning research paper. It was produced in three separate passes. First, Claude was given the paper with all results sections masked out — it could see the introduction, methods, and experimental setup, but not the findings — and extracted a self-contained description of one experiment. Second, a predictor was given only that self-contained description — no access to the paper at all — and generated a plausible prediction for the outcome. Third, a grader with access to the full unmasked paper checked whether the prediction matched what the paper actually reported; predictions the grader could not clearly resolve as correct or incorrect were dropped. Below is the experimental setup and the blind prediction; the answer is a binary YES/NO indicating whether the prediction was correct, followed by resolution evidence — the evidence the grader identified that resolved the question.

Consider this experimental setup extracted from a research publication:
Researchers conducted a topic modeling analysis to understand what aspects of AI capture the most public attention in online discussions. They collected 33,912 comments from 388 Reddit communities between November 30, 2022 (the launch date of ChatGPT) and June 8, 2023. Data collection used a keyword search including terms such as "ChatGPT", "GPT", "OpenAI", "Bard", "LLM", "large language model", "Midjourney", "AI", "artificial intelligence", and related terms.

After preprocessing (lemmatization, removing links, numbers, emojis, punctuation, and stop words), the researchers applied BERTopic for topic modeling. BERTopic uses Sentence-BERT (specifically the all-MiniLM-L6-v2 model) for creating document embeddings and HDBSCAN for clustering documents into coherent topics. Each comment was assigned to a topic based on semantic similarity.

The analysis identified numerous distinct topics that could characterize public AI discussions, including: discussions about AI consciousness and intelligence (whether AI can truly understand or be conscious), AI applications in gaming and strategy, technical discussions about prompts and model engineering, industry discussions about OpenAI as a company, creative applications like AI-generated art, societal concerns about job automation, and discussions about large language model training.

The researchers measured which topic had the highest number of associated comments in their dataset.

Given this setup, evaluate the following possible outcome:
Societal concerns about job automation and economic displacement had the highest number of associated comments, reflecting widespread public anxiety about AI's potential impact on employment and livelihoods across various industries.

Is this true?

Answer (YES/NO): NO